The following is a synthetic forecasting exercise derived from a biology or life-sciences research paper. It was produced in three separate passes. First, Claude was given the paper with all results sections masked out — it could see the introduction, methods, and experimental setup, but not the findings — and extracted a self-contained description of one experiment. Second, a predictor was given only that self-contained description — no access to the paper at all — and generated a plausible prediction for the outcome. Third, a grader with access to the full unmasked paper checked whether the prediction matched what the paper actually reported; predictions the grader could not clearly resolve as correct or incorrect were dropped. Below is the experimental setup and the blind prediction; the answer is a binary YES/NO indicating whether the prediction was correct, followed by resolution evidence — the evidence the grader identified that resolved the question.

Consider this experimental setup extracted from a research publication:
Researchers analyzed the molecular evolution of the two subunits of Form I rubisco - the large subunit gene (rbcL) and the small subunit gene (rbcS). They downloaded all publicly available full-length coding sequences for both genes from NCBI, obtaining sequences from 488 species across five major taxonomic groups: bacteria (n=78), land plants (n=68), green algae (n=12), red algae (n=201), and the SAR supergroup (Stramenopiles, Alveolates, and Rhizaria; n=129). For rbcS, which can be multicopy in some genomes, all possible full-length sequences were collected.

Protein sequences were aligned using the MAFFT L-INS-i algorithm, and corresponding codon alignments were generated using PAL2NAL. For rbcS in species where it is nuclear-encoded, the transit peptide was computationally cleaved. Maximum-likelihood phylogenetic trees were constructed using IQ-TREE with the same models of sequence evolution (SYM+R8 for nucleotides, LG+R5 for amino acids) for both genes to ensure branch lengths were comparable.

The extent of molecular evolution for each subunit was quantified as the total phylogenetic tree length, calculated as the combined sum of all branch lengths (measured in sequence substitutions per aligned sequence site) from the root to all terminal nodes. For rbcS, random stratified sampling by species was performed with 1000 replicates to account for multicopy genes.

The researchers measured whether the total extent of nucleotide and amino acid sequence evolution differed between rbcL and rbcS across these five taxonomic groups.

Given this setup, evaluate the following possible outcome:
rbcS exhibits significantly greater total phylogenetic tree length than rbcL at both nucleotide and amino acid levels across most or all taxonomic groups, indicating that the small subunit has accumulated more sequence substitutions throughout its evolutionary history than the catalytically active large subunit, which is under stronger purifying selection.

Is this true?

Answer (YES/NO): YES